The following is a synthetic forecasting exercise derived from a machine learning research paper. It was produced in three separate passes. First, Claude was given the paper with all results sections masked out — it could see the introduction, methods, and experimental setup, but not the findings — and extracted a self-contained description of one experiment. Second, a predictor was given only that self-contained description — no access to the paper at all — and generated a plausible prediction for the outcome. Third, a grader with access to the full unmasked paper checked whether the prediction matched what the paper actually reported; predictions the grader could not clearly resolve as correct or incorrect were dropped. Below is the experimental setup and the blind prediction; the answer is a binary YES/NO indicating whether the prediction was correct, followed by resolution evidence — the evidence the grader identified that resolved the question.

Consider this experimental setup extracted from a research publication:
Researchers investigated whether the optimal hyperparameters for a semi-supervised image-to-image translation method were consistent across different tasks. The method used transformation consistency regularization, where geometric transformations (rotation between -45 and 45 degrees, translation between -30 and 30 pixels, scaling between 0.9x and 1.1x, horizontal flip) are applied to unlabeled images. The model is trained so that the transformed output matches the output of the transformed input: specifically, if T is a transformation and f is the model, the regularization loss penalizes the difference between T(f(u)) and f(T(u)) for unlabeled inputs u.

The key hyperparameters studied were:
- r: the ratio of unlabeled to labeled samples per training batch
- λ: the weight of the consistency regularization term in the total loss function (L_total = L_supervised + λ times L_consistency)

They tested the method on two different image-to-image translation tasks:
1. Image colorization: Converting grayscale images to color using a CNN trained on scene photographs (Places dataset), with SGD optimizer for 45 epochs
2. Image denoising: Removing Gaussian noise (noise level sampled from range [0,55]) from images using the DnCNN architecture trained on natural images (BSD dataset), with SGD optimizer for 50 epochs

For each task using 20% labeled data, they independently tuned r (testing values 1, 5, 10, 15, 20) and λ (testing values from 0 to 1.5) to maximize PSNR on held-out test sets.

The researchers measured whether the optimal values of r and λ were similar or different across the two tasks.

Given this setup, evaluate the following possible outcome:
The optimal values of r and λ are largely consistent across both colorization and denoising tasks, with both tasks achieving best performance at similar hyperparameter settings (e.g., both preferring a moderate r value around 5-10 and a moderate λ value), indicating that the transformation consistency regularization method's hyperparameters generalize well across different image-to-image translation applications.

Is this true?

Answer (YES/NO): YES